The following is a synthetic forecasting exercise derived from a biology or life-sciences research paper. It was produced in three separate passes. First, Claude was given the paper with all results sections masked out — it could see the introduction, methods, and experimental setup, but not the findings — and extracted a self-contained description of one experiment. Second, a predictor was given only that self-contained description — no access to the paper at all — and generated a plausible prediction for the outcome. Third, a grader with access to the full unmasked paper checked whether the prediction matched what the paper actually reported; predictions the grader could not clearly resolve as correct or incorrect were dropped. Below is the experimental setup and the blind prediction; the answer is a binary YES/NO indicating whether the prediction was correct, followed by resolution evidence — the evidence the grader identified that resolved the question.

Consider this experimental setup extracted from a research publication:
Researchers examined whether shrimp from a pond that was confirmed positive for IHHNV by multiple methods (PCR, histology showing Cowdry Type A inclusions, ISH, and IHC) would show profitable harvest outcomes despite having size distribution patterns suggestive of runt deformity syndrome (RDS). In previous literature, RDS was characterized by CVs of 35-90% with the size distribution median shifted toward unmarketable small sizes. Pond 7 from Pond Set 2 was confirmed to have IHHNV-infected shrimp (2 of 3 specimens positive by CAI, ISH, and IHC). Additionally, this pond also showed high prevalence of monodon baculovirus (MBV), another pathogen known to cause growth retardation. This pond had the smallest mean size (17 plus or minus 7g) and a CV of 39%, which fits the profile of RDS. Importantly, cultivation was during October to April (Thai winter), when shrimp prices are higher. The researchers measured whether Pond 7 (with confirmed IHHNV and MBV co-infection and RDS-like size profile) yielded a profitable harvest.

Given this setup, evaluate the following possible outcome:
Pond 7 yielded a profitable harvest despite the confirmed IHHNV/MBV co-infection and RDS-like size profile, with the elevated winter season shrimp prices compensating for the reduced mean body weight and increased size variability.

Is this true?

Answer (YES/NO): YES